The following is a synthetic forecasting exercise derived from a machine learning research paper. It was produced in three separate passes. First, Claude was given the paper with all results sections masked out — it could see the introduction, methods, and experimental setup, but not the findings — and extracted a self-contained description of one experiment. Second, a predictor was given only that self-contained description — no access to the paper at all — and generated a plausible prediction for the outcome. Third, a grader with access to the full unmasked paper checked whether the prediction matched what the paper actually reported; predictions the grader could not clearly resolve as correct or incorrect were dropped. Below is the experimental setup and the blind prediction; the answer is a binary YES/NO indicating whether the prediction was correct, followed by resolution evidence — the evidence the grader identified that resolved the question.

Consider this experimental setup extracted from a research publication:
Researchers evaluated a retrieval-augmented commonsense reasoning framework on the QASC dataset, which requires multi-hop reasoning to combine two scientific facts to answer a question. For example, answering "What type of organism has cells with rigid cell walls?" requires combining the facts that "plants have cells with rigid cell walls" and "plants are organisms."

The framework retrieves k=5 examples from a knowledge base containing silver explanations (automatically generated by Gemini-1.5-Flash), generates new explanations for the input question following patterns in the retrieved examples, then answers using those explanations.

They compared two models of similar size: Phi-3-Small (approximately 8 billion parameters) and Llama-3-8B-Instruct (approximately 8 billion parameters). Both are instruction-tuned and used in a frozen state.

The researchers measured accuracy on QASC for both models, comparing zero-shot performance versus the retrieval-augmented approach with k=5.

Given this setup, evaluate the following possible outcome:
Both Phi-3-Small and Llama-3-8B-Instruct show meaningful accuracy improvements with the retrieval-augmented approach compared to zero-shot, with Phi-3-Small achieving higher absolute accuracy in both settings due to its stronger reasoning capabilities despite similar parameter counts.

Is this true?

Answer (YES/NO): NO